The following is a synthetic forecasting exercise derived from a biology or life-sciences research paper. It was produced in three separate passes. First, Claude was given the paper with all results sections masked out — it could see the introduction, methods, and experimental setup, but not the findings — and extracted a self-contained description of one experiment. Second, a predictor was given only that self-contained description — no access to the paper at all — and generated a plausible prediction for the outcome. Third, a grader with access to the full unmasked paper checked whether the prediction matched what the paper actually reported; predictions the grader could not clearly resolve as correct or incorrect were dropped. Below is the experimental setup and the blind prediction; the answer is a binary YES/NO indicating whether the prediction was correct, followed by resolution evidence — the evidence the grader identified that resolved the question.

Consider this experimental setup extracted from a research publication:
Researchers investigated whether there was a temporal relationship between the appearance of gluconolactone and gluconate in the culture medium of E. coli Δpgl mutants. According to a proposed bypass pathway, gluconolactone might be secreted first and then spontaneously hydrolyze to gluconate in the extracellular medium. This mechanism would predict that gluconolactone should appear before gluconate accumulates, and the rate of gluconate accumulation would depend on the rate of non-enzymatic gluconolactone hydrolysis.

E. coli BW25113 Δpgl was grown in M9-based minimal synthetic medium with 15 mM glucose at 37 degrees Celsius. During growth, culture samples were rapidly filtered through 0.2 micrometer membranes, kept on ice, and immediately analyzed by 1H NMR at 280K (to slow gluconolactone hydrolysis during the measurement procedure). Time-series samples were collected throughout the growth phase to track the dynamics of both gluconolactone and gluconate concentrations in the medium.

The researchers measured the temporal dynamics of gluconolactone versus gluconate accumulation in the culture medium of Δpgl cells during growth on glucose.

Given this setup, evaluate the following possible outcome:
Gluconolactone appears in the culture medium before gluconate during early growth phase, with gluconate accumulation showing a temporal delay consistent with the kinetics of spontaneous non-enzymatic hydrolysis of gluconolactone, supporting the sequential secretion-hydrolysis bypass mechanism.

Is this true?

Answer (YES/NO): YES